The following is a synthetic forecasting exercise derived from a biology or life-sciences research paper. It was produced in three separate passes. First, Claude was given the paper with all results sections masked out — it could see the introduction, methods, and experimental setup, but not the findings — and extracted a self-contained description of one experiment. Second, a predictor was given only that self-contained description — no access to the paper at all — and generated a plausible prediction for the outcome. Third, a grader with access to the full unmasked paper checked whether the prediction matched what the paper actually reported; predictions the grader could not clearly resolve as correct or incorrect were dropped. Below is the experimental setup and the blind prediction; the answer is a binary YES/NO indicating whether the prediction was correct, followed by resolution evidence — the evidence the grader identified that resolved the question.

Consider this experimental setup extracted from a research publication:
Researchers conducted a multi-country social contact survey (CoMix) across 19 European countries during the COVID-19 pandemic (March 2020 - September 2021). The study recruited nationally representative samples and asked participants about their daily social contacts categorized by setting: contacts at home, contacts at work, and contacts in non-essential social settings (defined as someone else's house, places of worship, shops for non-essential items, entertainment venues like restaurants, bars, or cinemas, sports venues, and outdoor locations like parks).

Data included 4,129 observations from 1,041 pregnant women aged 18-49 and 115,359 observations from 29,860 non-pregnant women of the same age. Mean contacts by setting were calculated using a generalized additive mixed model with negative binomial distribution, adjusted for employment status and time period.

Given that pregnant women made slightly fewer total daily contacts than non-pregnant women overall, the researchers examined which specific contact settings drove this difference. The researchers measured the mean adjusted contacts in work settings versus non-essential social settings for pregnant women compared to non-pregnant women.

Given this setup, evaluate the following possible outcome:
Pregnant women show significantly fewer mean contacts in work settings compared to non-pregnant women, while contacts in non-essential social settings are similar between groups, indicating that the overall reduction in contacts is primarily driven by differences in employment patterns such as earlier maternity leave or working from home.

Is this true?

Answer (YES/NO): NO